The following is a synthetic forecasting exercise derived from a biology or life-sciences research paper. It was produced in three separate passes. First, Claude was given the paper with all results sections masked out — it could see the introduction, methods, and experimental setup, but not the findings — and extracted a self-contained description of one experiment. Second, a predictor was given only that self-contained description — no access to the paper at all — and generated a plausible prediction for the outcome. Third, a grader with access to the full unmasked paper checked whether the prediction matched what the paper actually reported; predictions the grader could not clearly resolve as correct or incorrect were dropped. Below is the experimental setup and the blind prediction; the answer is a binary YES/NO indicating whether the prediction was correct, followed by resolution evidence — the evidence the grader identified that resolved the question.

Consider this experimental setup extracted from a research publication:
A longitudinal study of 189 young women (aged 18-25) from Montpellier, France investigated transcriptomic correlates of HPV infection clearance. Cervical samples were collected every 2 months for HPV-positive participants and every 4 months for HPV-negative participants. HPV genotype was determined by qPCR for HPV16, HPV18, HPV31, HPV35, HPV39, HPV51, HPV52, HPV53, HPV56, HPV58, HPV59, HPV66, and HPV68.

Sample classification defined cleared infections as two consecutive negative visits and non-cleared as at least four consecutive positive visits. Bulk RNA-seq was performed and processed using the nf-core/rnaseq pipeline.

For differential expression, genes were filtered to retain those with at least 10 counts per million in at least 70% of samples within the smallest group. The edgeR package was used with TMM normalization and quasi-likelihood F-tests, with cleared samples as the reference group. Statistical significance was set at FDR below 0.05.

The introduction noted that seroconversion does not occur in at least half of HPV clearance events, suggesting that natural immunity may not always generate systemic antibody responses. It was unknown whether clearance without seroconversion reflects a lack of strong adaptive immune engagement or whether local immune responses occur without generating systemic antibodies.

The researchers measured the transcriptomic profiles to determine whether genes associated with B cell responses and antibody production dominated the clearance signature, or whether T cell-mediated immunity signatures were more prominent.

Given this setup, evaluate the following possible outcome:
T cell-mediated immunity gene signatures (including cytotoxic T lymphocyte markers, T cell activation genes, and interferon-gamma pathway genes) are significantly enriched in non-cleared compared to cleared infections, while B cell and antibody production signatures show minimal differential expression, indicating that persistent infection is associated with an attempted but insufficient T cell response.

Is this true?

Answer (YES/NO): NO